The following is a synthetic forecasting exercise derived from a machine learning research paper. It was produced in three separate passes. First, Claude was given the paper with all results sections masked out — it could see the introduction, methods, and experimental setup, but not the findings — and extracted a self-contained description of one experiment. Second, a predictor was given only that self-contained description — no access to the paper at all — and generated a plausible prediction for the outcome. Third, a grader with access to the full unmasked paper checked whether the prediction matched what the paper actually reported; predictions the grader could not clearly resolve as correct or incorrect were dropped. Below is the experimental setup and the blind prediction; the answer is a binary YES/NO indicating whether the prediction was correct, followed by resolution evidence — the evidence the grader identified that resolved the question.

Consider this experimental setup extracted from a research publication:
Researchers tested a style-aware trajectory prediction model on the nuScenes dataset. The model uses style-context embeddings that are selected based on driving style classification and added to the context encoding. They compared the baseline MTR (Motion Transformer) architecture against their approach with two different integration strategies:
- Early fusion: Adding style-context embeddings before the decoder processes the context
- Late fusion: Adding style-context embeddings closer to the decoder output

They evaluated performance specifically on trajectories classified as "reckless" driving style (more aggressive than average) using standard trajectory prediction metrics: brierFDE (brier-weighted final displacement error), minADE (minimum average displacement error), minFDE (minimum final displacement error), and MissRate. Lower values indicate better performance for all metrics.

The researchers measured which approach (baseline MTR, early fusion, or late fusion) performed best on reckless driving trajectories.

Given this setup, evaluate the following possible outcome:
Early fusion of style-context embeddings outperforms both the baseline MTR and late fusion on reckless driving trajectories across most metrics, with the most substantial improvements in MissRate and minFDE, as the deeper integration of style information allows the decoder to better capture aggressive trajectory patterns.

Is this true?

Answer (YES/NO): NO